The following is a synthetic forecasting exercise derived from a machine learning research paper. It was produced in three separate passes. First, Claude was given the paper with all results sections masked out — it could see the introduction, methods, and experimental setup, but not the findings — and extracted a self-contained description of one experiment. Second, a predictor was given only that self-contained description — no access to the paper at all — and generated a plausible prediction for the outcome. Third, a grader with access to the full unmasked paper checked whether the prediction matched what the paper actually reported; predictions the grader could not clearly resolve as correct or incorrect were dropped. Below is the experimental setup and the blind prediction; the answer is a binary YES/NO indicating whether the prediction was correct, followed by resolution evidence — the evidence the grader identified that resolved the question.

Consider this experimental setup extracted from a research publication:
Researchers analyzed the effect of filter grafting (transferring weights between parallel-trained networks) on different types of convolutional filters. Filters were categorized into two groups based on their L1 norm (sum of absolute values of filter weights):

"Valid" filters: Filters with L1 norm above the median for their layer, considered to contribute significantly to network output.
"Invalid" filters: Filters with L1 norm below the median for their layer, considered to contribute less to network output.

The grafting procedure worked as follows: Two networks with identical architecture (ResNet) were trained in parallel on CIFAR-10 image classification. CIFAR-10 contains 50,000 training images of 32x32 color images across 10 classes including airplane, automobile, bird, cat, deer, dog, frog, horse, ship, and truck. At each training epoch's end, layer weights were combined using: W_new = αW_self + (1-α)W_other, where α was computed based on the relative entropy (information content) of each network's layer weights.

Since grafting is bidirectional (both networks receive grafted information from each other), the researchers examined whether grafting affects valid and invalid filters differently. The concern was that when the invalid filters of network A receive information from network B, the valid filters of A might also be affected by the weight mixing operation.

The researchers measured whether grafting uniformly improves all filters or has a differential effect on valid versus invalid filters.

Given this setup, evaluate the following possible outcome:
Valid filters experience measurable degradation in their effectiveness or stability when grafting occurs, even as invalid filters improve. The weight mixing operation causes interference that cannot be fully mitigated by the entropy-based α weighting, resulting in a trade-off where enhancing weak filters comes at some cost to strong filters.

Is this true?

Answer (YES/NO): YES